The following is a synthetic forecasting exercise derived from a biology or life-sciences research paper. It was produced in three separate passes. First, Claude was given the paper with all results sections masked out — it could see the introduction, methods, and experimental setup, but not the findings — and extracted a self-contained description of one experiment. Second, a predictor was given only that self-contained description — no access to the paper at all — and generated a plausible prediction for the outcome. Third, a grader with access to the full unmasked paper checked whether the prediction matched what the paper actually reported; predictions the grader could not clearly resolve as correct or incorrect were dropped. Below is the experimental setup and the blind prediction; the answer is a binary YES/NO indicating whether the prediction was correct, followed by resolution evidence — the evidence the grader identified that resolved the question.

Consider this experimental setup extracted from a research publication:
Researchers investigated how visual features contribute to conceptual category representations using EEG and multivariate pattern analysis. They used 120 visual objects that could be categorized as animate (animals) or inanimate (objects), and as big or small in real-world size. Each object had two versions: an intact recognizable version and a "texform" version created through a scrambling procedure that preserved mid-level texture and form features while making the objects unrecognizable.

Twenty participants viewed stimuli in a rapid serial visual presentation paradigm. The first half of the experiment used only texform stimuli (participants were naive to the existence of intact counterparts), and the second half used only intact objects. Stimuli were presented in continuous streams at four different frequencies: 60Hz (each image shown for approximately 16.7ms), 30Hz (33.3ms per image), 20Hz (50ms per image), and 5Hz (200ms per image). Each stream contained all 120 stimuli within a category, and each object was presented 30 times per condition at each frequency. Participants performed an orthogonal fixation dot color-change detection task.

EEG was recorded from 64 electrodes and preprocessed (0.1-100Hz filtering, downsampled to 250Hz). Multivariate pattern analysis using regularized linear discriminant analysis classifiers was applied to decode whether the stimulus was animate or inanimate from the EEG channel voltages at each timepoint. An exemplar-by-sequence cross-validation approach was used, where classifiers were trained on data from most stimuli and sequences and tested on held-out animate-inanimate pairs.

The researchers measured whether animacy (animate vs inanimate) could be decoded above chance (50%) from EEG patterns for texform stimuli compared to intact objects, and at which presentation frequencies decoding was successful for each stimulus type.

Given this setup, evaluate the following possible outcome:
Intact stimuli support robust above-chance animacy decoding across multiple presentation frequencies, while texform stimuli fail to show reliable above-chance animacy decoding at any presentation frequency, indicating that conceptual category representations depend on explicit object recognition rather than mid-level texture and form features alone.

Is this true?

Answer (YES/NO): NO